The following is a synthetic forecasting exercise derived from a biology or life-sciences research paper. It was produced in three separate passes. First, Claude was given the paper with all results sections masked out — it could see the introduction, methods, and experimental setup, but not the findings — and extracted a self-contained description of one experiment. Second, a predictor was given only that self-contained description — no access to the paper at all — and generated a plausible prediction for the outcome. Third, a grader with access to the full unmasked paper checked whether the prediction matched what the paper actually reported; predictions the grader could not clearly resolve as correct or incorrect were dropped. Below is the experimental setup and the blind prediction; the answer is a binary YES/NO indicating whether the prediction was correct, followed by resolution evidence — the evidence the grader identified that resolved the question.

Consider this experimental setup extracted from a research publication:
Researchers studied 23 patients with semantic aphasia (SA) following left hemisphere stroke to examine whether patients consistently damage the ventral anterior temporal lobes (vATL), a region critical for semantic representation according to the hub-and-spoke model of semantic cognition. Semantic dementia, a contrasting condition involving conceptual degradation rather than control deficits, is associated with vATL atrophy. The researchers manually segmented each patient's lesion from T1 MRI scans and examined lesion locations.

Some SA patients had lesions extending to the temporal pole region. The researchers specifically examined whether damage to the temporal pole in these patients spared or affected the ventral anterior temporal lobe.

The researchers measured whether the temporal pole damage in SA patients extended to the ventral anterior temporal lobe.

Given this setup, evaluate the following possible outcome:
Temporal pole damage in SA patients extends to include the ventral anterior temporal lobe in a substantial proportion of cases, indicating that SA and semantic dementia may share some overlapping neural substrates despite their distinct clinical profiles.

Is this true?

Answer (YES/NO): NO